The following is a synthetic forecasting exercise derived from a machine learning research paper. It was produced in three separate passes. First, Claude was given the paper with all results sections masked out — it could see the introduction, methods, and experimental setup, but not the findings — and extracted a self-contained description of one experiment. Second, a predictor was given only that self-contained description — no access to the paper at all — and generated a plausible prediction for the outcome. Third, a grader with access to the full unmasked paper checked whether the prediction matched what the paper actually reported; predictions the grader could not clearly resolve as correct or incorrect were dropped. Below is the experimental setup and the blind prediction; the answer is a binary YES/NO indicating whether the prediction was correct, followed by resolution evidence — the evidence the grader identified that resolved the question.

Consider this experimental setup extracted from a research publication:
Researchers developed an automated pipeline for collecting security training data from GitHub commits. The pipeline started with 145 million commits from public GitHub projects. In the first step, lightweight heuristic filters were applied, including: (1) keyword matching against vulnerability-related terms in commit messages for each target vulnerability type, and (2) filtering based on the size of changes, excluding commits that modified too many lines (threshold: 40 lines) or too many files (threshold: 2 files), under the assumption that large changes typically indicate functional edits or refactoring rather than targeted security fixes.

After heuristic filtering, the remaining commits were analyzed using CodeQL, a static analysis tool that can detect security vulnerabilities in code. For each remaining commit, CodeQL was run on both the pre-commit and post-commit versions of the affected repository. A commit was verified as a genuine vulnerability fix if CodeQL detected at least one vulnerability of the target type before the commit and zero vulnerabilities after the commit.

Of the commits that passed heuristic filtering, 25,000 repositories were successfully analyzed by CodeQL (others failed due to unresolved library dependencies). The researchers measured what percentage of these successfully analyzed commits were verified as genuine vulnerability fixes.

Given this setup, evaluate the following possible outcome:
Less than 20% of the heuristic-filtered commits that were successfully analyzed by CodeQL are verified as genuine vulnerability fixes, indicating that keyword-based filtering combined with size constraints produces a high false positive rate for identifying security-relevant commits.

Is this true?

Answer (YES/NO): YES